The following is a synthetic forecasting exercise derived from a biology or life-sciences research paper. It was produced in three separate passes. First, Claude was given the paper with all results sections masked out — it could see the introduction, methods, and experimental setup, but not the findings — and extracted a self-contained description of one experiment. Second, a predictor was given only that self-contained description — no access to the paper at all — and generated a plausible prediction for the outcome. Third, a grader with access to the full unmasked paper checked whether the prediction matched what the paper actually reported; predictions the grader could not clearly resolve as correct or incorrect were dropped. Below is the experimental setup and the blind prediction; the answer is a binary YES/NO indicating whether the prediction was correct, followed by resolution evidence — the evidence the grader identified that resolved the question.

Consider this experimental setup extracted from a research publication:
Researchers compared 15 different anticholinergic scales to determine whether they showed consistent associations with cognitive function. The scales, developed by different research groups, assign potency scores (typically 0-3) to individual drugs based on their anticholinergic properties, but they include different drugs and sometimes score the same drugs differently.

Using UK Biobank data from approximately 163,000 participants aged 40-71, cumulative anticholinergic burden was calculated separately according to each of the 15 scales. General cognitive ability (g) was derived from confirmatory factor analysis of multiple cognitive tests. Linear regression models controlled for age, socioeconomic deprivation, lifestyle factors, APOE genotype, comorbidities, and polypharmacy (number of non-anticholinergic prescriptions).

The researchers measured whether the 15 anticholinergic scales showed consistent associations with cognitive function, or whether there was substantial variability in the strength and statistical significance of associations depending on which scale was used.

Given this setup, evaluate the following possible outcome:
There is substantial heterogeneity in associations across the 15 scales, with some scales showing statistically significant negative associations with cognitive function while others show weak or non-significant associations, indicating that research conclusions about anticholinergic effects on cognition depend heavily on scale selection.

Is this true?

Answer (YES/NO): NO